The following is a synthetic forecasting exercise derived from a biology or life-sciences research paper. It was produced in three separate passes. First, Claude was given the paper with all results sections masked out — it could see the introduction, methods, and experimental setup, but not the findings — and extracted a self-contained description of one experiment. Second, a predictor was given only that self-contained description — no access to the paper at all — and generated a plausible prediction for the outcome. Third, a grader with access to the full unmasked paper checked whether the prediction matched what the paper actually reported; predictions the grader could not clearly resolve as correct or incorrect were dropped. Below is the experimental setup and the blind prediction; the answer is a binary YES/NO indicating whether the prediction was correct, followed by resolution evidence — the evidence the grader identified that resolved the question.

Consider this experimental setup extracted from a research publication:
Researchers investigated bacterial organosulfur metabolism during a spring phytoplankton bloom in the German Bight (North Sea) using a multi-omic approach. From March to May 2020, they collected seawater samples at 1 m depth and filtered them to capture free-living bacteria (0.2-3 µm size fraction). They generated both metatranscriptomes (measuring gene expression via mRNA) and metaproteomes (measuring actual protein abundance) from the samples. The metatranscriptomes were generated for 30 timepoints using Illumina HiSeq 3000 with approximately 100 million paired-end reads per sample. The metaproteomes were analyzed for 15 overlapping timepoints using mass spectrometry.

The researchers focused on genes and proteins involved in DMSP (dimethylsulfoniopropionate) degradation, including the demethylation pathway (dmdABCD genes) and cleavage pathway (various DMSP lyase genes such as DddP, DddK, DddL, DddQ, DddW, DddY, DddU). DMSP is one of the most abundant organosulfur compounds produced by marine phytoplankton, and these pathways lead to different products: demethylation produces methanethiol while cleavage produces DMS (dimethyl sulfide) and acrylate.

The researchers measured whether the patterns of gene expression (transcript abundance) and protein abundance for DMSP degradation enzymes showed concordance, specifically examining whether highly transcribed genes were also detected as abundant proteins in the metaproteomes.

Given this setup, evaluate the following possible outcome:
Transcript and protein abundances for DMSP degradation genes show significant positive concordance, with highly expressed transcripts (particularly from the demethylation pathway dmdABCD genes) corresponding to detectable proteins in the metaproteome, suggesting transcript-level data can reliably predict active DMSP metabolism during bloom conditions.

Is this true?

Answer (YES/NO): NO